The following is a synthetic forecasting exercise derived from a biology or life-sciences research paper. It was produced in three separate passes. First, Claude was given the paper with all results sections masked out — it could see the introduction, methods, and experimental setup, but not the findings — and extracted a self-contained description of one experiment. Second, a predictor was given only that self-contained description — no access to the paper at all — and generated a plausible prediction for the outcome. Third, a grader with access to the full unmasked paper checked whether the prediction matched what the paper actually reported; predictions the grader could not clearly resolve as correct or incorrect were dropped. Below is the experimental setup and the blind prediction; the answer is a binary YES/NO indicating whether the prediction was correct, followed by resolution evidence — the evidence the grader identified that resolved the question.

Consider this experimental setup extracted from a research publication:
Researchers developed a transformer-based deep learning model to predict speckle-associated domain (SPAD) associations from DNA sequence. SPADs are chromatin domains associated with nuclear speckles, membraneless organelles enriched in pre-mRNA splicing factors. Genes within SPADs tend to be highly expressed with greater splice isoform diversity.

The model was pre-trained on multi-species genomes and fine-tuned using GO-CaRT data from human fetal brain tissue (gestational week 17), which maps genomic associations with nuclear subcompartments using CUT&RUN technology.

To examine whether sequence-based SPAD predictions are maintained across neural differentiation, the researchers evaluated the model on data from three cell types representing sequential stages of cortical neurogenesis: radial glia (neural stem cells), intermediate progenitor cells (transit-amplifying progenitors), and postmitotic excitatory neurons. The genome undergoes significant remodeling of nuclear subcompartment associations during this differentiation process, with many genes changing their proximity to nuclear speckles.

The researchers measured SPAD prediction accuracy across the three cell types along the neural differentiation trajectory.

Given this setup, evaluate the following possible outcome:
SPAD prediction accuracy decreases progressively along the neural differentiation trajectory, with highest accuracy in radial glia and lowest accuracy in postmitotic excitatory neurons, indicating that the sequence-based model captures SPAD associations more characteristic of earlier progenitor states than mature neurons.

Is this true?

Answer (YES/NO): NO